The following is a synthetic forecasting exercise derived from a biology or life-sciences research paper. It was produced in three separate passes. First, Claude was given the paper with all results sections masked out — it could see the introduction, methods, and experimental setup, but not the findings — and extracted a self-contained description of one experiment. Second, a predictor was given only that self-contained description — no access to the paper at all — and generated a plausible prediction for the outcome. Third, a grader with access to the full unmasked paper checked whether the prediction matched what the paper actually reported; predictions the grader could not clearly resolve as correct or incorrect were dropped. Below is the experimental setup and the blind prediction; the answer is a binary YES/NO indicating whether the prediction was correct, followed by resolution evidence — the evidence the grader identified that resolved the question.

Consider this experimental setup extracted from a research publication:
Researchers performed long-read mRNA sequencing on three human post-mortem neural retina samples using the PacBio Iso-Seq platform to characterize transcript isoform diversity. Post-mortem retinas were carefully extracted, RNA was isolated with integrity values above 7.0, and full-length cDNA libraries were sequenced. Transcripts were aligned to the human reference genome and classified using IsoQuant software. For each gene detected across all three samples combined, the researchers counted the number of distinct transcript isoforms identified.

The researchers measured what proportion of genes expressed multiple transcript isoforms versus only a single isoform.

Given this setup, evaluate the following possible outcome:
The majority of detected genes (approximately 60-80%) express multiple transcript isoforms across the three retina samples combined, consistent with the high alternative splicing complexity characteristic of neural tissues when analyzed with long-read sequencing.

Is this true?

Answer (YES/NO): YES